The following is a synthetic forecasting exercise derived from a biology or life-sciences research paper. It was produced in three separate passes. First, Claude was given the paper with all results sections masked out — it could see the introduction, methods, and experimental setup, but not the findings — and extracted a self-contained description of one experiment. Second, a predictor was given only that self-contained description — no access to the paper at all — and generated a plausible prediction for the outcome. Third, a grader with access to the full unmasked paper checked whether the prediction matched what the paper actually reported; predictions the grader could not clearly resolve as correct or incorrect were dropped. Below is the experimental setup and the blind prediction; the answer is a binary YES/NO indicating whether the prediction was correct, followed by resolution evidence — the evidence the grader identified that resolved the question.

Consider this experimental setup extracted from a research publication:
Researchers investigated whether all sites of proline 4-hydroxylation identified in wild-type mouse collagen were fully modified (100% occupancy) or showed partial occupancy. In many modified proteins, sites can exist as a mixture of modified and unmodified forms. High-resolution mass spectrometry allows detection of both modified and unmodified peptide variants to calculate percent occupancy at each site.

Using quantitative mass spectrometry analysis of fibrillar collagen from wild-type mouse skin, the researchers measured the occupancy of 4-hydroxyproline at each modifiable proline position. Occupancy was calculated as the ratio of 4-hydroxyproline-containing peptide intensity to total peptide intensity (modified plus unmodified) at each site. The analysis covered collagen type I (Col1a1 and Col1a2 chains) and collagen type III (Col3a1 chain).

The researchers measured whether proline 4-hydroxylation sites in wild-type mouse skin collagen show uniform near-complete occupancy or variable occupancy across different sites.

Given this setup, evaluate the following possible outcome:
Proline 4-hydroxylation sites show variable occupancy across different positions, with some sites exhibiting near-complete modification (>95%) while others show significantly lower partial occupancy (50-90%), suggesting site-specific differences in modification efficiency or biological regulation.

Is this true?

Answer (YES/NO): NO